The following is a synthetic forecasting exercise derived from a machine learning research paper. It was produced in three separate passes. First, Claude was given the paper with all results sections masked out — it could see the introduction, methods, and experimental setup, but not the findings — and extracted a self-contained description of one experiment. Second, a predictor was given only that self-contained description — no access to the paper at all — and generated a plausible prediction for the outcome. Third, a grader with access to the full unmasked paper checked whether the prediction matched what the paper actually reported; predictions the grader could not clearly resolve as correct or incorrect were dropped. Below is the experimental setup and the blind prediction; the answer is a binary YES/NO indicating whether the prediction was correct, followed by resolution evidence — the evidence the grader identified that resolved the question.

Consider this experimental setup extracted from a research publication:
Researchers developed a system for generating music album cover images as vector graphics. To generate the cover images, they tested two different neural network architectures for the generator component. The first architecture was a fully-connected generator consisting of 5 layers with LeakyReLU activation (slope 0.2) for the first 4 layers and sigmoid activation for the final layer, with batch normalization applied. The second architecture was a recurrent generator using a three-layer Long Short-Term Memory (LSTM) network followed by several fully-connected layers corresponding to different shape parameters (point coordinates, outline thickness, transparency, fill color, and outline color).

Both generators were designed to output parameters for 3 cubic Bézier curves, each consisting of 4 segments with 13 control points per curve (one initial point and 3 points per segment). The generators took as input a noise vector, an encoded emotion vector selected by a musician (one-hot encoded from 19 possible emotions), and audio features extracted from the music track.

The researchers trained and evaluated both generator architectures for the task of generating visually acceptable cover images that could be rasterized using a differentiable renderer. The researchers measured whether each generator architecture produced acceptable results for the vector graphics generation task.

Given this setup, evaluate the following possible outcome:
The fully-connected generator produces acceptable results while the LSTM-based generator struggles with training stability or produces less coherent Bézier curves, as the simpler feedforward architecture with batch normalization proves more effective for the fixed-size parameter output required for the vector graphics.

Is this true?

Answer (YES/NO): YES